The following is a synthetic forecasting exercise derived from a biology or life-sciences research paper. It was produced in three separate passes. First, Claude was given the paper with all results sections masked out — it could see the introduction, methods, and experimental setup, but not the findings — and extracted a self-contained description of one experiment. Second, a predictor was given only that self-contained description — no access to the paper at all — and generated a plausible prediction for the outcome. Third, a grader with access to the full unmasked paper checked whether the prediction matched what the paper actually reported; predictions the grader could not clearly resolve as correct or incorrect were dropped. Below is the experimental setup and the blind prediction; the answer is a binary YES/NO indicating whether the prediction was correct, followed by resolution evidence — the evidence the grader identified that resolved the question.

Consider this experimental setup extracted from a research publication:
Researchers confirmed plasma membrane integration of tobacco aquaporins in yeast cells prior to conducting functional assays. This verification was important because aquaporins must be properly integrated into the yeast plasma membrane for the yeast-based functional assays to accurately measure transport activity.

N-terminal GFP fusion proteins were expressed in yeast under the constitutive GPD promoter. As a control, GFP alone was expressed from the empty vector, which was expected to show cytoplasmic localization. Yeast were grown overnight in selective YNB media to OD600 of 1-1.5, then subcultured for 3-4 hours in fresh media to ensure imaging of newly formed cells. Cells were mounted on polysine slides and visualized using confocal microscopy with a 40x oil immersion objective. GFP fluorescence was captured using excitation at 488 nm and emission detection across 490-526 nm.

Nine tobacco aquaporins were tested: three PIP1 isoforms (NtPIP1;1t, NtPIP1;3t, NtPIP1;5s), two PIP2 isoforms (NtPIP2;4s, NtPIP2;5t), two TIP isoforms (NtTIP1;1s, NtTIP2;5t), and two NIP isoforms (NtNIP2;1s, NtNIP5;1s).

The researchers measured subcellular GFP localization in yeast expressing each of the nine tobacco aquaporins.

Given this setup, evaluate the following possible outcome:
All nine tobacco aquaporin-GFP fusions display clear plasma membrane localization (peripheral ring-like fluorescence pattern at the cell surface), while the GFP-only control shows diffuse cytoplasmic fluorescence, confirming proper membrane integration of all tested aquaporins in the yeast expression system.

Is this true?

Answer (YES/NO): NO